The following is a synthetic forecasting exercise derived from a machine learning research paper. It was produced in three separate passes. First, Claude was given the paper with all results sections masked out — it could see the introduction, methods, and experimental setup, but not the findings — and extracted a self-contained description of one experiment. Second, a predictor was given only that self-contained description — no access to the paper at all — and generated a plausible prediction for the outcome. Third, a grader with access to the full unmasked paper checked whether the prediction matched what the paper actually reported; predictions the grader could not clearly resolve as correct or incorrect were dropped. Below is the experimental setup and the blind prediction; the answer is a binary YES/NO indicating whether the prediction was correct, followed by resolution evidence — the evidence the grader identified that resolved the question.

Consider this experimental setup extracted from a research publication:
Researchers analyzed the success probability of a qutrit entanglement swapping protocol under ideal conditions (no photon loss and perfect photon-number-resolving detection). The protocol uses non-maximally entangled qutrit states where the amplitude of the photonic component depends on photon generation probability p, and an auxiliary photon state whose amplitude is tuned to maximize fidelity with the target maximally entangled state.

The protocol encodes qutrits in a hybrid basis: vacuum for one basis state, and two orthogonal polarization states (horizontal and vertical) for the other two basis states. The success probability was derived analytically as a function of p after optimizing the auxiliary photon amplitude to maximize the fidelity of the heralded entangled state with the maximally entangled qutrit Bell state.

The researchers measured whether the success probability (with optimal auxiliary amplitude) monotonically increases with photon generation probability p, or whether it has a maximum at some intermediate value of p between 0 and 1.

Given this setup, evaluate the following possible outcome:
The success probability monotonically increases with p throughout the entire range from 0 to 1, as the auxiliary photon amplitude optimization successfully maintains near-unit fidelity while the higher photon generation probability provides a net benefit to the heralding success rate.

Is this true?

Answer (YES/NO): NO